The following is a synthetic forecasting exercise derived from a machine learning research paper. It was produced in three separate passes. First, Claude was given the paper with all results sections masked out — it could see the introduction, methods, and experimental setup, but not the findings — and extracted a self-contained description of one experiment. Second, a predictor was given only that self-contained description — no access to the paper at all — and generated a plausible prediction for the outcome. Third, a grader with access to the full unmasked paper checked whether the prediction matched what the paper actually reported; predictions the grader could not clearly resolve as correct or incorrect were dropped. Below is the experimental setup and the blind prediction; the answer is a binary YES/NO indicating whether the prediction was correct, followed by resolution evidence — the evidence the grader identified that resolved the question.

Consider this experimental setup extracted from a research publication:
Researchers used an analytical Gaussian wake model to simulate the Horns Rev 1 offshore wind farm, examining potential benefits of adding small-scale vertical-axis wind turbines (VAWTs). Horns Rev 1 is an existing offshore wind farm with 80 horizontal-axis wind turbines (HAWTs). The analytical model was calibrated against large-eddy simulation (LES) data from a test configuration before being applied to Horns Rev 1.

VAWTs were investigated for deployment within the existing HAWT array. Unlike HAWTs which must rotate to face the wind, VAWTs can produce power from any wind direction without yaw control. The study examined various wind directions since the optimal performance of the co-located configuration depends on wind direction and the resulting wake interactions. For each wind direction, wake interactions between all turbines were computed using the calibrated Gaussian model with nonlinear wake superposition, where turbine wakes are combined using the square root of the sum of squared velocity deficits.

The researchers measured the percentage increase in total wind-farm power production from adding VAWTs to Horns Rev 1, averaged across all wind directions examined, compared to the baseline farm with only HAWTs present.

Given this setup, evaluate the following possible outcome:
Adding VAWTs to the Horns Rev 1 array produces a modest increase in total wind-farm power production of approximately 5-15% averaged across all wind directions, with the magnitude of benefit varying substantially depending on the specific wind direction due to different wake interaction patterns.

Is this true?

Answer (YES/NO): NO